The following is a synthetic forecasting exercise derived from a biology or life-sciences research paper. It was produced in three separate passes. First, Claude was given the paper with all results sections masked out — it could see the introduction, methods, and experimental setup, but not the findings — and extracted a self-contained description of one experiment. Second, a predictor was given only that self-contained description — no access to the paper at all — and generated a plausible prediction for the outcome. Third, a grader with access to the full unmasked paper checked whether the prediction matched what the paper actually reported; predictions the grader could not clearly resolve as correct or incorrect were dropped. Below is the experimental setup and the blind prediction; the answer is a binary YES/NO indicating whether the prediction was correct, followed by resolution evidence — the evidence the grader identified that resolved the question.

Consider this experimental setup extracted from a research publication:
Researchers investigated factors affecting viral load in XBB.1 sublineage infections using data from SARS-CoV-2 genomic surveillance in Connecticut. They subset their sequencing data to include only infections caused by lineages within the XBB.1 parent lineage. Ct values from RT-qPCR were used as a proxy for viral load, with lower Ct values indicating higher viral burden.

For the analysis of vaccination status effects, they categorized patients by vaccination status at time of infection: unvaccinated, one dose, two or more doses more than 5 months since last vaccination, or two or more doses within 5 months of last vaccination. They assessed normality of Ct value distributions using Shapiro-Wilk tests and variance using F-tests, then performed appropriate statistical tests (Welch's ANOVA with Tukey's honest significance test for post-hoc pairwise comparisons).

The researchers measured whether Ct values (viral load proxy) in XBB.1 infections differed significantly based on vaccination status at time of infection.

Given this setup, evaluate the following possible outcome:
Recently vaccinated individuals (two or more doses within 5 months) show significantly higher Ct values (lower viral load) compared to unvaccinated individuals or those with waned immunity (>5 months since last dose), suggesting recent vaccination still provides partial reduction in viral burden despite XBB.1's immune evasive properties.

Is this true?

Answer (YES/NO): NO